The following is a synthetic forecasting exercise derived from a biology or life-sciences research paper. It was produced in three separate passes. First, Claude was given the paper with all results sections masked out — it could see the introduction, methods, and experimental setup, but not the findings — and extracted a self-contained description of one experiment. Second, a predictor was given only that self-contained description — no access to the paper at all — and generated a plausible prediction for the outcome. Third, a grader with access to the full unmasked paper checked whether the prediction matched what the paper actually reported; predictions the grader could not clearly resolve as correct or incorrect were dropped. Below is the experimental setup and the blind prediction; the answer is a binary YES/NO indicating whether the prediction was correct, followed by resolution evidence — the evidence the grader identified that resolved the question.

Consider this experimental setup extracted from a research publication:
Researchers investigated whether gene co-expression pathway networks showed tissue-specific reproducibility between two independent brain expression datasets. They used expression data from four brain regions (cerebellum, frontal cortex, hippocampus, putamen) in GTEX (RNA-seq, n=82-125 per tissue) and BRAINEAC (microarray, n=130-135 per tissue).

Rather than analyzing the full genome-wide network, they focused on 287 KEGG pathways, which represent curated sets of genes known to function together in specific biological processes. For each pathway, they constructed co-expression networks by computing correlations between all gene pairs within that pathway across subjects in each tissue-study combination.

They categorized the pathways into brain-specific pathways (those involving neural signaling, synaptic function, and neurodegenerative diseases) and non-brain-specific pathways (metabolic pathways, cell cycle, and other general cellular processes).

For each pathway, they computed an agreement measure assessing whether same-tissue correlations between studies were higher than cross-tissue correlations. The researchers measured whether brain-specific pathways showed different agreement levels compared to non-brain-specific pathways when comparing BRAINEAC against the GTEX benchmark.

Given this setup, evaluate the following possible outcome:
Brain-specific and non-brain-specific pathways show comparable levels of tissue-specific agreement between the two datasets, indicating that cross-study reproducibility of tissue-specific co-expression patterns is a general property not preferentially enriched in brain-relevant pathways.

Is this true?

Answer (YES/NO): NO